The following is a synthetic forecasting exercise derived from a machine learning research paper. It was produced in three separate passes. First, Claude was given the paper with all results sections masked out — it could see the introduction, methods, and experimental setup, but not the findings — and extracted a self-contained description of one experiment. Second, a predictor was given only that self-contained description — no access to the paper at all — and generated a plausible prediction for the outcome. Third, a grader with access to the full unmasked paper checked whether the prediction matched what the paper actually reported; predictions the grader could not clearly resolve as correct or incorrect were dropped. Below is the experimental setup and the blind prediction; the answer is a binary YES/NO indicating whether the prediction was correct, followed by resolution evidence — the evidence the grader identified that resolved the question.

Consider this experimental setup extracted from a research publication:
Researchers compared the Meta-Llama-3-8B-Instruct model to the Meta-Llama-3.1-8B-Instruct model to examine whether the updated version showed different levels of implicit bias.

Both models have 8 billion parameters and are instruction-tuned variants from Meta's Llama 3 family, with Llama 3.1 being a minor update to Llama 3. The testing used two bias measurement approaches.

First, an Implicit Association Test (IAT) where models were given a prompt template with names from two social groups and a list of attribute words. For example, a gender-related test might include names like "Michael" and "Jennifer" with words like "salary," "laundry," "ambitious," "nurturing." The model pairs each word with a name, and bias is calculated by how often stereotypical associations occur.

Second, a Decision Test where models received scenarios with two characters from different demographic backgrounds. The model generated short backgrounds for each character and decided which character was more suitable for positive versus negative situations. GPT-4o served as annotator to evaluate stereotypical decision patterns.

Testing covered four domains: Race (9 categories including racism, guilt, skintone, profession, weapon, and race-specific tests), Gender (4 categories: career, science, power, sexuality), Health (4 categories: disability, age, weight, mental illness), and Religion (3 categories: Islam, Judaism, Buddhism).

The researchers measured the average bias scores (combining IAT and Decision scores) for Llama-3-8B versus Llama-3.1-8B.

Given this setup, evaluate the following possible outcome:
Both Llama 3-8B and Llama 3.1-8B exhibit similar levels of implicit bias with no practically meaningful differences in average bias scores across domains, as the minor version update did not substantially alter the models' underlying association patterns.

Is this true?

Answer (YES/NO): NO